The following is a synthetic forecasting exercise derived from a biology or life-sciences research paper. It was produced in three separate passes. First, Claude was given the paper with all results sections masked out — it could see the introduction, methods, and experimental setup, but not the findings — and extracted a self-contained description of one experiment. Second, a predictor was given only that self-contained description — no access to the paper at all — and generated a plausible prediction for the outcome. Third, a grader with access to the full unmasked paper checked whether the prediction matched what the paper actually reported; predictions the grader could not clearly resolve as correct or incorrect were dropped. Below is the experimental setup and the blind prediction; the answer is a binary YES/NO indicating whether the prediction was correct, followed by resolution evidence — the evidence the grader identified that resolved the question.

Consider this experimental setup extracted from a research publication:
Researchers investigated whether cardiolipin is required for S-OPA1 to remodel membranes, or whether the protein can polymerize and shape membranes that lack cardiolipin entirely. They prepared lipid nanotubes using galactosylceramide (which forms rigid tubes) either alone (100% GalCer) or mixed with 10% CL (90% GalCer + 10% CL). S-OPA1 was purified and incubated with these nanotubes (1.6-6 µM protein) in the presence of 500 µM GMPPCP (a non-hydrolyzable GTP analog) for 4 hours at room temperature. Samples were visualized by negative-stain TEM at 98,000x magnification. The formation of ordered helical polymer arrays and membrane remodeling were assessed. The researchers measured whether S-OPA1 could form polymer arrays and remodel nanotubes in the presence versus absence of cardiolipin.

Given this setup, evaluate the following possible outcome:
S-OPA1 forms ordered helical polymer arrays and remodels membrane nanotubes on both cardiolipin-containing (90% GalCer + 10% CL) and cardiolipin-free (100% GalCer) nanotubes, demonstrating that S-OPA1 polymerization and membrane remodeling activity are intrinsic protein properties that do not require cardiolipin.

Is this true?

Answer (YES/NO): NO